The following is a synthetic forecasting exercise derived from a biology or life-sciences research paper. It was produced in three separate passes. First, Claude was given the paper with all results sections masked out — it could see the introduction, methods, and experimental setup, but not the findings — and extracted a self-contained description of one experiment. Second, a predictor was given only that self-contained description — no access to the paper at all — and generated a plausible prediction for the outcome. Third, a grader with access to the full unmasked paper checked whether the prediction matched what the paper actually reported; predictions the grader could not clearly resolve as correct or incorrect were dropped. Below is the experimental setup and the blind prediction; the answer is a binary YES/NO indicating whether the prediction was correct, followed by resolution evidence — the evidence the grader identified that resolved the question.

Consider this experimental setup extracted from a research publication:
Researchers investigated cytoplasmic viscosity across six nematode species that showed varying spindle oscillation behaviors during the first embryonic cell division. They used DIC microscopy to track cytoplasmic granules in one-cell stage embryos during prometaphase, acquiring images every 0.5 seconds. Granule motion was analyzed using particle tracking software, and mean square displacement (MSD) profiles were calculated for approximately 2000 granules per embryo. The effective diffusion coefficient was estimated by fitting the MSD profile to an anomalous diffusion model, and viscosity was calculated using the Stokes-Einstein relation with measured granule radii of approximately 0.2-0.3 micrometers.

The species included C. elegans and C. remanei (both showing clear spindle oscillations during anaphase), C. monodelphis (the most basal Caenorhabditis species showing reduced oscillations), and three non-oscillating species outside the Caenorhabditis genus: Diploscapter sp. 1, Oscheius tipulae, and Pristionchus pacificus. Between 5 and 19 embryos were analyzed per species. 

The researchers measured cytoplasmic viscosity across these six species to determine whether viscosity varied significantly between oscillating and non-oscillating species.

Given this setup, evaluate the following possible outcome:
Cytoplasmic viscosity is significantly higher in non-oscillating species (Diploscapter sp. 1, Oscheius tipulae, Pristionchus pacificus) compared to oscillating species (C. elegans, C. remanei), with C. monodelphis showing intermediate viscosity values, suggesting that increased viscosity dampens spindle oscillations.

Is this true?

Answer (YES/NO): NO